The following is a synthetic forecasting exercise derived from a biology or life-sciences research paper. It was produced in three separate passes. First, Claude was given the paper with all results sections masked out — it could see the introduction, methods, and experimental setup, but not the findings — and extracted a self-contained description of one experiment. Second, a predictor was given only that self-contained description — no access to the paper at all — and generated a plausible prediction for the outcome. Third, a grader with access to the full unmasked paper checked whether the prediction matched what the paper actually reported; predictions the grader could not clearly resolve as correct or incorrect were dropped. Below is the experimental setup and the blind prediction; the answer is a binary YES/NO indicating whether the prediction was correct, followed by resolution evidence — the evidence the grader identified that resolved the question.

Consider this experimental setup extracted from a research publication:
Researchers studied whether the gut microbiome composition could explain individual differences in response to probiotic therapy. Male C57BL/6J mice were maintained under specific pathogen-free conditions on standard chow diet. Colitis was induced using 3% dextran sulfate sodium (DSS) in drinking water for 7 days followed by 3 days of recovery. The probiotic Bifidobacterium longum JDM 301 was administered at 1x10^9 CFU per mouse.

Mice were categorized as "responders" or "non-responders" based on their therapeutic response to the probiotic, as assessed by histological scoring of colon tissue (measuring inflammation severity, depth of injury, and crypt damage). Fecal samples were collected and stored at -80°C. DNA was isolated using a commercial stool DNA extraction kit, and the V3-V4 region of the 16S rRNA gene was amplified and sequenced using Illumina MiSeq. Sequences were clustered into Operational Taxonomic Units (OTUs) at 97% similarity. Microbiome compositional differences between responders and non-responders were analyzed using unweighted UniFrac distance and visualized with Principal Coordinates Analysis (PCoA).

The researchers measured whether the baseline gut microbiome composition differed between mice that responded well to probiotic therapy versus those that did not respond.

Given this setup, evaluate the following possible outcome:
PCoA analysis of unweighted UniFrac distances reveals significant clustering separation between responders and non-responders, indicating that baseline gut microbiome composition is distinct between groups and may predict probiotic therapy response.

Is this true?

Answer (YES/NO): YES